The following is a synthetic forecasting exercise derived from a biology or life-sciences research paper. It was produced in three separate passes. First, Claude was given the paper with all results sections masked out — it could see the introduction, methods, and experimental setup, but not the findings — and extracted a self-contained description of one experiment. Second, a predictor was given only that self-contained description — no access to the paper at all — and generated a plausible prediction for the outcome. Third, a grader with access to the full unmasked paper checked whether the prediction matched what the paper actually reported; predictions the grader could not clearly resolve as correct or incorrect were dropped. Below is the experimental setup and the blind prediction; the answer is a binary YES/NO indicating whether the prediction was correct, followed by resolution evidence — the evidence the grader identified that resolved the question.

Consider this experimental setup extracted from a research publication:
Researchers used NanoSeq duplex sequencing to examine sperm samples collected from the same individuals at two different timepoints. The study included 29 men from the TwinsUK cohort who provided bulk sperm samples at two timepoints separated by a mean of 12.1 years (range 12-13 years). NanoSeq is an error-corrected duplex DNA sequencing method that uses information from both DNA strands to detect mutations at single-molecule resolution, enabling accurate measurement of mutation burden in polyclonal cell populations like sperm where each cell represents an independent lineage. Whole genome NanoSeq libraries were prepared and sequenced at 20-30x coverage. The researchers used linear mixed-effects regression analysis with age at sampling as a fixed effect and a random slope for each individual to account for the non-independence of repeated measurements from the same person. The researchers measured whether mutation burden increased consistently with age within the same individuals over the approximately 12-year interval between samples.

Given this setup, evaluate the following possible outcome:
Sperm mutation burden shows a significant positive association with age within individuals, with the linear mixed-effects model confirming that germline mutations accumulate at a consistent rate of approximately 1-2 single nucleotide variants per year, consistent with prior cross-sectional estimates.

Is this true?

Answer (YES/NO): YES